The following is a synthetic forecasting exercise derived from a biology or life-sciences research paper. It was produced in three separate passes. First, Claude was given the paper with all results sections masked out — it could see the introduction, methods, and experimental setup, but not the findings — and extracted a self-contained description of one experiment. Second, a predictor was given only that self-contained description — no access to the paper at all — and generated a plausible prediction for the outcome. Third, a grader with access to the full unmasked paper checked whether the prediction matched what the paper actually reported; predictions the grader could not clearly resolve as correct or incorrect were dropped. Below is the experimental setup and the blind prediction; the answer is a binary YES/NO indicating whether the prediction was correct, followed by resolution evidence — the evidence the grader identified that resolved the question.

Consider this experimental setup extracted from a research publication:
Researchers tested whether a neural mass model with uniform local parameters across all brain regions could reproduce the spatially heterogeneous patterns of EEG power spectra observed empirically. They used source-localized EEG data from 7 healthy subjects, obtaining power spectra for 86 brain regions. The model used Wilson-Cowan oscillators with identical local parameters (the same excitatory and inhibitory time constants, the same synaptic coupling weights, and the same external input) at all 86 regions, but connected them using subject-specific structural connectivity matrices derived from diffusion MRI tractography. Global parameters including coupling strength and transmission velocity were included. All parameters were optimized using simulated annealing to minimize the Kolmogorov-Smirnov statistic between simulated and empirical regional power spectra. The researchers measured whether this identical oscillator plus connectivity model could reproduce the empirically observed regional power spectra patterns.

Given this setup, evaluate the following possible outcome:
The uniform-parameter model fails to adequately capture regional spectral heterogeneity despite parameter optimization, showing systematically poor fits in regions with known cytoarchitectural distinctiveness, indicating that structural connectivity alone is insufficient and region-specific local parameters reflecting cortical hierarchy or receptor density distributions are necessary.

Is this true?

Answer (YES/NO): NO